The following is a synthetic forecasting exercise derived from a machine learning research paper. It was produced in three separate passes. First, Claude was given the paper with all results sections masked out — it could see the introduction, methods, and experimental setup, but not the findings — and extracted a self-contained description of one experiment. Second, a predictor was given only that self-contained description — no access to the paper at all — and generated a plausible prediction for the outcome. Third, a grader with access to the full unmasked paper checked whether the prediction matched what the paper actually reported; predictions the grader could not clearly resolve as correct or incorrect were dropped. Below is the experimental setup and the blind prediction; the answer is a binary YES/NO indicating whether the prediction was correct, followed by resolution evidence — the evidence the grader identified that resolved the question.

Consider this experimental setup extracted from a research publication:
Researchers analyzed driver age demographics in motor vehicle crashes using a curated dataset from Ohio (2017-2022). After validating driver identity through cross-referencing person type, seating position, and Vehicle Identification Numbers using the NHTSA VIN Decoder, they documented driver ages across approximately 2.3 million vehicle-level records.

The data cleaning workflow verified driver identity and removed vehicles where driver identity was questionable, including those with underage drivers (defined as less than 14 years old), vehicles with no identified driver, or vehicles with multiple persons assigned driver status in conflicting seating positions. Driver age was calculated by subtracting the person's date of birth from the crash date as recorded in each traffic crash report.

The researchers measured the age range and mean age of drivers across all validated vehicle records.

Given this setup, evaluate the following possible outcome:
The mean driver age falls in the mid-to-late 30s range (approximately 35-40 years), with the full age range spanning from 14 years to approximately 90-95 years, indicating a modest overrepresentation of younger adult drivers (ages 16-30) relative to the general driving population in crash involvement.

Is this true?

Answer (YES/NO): NO